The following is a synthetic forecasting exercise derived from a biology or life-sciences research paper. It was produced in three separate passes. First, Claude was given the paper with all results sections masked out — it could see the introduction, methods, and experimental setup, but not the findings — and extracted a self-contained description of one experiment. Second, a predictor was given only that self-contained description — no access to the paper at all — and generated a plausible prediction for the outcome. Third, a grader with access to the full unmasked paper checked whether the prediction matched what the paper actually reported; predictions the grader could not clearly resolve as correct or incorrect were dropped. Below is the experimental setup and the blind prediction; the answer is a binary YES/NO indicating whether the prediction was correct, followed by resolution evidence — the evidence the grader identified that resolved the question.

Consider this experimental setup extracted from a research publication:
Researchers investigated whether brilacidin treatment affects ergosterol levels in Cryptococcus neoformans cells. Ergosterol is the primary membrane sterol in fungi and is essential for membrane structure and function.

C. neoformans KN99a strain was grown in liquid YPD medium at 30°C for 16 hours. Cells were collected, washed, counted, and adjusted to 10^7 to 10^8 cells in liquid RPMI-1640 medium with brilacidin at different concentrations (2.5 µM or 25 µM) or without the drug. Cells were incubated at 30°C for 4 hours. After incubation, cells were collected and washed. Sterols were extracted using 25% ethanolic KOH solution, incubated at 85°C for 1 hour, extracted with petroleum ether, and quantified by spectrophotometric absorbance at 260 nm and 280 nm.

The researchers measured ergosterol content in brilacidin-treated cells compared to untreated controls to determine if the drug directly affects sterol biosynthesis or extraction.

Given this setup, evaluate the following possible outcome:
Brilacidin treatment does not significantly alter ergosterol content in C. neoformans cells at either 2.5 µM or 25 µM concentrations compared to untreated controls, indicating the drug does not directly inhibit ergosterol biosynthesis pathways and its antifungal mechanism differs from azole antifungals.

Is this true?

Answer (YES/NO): YES